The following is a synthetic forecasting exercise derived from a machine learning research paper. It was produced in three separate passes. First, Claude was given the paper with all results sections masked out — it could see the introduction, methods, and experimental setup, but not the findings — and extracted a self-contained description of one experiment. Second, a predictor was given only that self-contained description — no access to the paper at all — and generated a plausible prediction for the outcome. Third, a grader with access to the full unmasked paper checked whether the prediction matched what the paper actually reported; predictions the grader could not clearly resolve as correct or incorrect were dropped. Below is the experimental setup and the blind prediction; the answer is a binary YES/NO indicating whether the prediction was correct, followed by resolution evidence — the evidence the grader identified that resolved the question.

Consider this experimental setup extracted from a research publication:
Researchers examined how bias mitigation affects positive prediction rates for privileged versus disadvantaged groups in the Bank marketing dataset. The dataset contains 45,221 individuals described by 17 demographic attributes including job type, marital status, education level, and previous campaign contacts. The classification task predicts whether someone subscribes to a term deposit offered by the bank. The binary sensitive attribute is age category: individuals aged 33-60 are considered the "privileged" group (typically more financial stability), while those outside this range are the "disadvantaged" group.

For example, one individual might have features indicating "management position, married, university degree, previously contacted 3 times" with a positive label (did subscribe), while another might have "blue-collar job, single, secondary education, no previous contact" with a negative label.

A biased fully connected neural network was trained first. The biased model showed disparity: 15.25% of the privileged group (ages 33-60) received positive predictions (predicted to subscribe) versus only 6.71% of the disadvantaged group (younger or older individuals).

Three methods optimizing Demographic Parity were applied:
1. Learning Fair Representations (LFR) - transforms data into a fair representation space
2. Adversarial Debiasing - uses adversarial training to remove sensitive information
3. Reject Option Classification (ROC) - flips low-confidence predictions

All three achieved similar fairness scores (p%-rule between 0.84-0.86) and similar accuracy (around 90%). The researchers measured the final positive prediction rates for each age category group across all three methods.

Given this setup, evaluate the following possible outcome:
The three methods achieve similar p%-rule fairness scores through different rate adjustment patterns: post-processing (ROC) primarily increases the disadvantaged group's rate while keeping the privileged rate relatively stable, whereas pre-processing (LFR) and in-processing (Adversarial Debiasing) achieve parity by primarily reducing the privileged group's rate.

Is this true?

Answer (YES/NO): NO